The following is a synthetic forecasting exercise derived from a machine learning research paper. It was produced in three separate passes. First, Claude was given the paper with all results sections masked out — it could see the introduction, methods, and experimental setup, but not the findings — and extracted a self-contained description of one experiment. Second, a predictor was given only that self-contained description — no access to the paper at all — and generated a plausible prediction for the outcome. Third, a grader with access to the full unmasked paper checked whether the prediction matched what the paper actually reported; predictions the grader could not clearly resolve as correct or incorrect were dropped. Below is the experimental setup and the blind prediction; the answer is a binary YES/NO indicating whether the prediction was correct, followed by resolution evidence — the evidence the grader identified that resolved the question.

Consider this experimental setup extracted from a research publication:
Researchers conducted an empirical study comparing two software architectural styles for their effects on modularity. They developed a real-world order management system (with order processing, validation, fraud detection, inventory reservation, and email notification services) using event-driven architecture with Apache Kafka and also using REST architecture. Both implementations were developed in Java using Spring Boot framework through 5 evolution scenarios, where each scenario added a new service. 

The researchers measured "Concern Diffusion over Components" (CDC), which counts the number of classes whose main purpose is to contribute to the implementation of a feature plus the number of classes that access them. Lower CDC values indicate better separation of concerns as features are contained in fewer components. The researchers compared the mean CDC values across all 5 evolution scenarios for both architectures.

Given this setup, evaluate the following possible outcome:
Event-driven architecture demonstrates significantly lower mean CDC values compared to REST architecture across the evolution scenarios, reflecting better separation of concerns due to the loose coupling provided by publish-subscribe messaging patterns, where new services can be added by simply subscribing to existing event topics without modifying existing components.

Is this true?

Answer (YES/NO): YES